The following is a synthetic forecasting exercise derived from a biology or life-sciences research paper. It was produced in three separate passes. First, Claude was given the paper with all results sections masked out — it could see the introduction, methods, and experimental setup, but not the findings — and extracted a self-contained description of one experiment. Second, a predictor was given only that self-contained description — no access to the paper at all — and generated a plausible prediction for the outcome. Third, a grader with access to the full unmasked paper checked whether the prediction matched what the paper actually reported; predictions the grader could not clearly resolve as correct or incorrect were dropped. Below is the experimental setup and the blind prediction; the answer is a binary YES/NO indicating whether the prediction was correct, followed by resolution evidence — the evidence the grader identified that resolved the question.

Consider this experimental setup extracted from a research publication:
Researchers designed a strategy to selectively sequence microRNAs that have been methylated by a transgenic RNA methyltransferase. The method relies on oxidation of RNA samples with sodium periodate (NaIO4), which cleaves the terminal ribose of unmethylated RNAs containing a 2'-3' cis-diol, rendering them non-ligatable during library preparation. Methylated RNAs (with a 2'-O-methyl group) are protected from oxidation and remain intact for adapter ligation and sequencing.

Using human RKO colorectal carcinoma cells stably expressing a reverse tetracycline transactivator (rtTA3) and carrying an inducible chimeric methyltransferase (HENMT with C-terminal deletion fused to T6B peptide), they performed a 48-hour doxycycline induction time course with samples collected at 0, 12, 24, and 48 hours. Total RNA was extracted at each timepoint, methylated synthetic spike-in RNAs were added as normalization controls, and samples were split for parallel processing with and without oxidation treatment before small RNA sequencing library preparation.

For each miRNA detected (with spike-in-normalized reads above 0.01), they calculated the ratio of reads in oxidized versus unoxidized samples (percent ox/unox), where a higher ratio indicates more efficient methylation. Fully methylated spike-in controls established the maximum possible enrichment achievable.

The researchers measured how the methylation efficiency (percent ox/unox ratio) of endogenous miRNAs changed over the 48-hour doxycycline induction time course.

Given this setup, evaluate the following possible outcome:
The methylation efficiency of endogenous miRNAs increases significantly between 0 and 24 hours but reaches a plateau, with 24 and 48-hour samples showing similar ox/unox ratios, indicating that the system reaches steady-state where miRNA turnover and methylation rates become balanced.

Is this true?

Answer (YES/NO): NO